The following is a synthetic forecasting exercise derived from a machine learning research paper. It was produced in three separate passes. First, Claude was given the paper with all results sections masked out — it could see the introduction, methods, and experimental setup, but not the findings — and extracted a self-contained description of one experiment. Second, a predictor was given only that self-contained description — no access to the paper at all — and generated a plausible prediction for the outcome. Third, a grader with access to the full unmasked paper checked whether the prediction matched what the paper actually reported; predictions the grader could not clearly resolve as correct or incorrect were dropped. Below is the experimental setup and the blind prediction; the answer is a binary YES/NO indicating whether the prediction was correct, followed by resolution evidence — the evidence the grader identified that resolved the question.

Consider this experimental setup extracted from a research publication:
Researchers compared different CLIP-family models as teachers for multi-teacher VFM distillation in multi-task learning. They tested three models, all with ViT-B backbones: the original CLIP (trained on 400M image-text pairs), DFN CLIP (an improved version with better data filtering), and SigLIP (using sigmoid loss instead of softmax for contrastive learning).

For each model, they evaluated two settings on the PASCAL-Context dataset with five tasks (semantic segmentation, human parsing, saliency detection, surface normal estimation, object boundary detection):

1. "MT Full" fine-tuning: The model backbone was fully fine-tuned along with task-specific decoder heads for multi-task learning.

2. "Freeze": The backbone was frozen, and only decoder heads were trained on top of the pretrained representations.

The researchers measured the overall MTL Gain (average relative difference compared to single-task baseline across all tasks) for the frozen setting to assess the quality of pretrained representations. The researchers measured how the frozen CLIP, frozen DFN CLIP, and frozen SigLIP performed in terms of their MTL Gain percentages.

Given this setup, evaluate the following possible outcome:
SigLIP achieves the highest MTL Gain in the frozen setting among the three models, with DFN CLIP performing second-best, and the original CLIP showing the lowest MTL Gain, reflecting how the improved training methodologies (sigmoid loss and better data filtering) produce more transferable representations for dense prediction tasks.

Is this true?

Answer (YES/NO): NO